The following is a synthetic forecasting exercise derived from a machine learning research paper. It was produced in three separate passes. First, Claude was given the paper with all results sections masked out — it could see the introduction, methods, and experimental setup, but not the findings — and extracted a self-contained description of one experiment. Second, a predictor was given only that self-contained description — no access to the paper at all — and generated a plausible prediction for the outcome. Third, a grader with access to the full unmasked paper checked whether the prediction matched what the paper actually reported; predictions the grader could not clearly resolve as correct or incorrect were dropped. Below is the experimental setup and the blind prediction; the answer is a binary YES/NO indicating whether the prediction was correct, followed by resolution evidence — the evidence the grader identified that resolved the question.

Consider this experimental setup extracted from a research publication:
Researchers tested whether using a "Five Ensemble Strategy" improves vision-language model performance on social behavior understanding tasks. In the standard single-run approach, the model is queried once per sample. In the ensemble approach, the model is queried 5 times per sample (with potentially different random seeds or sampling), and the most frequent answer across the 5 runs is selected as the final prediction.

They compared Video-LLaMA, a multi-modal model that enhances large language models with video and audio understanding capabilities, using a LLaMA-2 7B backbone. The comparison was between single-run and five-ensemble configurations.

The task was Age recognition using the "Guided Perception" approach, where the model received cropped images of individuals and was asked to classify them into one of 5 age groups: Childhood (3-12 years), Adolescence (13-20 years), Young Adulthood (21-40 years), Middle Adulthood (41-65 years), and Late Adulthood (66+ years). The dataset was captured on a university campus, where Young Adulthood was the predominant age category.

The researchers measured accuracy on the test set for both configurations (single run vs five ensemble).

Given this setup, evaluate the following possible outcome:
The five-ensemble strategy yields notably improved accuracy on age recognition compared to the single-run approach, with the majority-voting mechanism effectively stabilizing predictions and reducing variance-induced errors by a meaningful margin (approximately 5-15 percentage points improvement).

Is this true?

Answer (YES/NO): NO